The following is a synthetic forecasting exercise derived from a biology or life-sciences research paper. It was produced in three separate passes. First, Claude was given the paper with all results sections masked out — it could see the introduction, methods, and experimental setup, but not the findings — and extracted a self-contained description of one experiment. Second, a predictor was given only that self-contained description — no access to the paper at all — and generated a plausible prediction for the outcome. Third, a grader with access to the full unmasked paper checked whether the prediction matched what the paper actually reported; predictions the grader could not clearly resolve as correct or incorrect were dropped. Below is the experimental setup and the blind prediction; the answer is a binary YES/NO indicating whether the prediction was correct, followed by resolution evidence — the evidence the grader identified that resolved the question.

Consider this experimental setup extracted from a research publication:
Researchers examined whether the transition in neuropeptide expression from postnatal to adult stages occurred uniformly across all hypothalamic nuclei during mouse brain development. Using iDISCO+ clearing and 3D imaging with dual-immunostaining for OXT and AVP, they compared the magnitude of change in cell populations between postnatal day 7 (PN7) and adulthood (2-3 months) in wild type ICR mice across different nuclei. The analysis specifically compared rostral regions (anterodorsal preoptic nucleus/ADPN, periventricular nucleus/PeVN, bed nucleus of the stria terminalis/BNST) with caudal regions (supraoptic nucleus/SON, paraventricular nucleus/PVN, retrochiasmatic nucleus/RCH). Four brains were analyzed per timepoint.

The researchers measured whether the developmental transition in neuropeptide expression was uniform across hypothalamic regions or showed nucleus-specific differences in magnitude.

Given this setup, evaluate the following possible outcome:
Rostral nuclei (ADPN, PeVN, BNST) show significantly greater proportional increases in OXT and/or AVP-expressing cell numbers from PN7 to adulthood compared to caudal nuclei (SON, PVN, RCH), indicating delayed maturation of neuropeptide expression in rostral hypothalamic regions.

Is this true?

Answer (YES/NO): NO